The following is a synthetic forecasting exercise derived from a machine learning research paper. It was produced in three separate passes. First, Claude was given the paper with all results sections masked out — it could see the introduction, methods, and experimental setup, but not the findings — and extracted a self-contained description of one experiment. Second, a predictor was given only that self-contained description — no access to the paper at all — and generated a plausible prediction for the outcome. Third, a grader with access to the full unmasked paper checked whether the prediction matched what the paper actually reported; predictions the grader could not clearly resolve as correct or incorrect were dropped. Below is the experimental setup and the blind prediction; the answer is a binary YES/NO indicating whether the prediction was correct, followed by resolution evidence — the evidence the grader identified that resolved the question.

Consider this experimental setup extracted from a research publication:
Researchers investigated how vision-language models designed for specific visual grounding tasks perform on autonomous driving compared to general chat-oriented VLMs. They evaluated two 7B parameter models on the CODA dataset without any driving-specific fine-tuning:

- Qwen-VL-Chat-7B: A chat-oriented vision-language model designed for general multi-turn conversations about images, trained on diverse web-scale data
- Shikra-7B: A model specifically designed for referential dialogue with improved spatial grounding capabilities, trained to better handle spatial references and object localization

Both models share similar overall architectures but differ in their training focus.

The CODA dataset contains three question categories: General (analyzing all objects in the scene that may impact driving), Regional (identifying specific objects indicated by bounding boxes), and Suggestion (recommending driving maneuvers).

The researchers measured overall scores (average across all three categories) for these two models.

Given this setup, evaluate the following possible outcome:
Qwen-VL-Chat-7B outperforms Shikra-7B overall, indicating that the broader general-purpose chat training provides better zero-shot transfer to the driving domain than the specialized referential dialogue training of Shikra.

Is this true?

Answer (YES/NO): YES